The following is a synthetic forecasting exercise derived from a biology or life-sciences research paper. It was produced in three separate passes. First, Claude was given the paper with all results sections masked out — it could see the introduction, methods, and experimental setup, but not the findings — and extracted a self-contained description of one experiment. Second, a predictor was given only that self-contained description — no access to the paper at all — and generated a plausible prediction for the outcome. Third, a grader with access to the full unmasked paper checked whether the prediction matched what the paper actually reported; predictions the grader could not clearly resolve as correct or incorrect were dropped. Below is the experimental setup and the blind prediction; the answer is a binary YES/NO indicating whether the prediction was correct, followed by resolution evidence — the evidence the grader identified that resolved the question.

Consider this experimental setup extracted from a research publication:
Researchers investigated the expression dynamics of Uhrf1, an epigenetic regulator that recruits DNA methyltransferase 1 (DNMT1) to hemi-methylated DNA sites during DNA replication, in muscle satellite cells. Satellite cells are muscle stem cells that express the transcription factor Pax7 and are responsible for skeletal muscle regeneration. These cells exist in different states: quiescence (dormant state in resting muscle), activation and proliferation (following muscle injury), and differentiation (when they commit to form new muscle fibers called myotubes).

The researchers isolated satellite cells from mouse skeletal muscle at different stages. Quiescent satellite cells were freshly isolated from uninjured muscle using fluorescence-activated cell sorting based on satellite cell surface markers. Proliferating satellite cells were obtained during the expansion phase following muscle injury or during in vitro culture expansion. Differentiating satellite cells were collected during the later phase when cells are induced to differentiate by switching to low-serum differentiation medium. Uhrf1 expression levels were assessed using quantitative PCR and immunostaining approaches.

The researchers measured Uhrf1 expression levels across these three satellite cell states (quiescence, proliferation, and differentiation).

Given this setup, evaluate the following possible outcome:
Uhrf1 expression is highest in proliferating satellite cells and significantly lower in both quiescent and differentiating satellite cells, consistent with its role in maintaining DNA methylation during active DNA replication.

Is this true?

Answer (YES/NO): YES